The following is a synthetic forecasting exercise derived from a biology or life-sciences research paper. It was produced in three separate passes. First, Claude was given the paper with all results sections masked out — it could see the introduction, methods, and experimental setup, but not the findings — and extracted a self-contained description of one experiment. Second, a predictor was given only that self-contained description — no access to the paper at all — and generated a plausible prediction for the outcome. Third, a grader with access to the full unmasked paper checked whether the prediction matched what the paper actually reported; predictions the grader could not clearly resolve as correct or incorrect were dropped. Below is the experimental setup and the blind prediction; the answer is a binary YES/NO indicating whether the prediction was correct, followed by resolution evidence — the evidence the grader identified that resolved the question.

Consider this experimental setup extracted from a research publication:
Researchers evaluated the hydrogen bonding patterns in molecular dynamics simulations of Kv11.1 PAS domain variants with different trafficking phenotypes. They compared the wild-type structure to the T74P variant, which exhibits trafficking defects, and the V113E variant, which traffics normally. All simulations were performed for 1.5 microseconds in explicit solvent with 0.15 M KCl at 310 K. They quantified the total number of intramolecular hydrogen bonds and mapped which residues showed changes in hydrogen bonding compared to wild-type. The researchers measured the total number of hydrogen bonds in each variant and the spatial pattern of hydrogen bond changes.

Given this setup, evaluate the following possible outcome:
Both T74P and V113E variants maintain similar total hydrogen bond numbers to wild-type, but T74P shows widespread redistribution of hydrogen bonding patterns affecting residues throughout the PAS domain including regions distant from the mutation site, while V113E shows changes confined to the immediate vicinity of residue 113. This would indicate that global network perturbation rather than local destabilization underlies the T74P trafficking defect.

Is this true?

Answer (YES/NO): NO